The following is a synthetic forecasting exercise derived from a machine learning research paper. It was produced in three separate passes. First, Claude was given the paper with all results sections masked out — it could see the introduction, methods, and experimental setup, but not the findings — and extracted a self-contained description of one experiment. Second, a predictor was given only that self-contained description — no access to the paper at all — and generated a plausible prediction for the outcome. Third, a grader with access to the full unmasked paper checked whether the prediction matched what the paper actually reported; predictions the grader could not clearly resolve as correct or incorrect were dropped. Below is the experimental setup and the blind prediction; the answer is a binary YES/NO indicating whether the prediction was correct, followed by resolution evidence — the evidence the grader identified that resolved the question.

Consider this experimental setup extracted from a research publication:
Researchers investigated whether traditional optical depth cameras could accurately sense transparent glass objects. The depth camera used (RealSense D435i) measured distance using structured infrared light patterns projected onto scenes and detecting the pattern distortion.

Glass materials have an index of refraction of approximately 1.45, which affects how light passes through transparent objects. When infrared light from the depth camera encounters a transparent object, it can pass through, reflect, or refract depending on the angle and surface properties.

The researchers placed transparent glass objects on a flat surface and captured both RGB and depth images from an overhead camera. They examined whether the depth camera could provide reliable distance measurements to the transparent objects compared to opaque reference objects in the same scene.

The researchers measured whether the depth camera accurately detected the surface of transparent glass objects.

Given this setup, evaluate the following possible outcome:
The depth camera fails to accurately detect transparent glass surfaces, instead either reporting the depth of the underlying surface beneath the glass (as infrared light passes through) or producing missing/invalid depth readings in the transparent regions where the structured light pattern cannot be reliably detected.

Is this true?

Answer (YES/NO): YES